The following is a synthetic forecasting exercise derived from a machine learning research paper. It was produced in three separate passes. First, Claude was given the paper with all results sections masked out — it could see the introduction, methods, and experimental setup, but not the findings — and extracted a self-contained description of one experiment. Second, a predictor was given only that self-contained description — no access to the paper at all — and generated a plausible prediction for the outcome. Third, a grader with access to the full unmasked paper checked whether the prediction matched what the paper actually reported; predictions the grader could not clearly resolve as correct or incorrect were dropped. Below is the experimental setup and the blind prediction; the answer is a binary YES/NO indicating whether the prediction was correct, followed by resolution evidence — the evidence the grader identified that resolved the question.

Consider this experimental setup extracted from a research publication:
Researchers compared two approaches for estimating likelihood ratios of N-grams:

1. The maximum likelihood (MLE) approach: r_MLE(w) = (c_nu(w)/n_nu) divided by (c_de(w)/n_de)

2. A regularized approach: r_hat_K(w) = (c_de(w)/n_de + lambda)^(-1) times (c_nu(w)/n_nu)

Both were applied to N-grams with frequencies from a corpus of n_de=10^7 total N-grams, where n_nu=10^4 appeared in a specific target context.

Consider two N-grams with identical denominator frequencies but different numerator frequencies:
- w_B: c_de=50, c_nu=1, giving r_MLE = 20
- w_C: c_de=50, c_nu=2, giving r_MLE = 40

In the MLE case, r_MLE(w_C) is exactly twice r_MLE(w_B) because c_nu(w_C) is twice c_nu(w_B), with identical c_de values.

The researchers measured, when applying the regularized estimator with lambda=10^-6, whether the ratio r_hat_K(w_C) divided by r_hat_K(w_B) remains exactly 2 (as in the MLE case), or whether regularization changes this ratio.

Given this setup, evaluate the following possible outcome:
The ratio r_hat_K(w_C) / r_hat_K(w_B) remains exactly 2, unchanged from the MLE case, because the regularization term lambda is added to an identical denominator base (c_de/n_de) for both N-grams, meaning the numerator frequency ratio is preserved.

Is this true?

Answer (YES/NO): YES